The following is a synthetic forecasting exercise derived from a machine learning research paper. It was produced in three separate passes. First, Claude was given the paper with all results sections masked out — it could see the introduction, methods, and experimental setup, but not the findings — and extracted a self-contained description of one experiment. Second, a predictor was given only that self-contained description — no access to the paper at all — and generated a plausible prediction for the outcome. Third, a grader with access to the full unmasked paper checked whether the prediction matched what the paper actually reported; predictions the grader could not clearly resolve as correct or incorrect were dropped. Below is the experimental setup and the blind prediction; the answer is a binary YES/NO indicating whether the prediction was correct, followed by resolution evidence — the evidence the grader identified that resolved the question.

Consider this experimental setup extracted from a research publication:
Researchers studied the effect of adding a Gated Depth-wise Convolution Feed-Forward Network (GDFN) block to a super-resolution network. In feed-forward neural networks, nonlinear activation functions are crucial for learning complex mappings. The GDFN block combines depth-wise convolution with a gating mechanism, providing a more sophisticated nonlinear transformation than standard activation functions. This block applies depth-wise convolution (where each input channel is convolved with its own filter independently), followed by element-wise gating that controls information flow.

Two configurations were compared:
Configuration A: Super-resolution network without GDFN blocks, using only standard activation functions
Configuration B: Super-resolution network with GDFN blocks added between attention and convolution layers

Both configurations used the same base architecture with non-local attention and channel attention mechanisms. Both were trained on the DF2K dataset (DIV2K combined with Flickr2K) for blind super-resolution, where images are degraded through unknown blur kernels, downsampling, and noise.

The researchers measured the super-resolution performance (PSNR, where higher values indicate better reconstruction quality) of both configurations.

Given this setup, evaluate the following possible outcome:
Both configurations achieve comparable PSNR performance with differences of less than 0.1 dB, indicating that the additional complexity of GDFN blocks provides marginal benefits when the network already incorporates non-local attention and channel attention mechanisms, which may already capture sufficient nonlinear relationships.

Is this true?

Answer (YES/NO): NO